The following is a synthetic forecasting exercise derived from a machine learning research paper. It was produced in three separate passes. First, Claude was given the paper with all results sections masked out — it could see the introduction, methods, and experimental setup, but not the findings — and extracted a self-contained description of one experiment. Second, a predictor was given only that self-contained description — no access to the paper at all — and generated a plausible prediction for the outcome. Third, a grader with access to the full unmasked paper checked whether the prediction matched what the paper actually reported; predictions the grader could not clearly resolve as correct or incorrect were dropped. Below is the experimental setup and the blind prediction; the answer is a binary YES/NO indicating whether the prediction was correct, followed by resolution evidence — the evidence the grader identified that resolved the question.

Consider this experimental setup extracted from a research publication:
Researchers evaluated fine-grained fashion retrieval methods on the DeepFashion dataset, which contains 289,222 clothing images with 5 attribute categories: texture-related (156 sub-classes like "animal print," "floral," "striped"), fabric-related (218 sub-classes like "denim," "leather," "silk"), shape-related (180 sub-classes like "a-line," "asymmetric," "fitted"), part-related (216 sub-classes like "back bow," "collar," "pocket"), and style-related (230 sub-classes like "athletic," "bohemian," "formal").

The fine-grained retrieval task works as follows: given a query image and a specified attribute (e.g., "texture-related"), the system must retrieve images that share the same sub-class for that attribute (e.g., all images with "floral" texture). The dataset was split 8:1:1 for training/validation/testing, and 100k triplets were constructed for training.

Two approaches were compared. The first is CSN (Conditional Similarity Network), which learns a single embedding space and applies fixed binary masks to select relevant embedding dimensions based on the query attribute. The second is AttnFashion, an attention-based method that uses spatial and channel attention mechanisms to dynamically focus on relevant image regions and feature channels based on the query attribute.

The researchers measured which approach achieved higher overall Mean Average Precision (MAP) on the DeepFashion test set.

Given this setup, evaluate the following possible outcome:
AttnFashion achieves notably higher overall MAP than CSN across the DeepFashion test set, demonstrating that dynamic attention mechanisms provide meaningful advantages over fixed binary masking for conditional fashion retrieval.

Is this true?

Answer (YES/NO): NO